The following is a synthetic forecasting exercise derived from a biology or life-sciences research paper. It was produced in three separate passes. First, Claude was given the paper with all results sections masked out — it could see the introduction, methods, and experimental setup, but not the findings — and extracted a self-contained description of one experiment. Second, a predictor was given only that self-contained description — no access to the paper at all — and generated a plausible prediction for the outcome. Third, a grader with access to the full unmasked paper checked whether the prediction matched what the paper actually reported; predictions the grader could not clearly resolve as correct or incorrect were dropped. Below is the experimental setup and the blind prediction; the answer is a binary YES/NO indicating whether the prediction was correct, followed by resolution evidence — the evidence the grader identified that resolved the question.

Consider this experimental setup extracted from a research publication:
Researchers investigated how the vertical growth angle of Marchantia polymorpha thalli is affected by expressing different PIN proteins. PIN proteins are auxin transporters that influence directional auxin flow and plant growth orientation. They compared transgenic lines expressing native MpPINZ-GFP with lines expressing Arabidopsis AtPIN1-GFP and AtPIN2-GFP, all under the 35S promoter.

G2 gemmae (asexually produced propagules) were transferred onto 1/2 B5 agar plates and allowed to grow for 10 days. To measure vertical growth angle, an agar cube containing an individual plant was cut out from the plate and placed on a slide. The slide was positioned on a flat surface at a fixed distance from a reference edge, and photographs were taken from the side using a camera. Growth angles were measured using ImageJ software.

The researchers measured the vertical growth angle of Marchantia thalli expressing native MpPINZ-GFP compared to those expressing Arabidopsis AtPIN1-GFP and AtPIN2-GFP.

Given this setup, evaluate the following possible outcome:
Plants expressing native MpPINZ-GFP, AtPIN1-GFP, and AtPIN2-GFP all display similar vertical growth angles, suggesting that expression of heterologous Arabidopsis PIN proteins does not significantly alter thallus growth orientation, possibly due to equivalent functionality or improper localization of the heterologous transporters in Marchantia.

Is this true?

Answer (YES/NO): NO